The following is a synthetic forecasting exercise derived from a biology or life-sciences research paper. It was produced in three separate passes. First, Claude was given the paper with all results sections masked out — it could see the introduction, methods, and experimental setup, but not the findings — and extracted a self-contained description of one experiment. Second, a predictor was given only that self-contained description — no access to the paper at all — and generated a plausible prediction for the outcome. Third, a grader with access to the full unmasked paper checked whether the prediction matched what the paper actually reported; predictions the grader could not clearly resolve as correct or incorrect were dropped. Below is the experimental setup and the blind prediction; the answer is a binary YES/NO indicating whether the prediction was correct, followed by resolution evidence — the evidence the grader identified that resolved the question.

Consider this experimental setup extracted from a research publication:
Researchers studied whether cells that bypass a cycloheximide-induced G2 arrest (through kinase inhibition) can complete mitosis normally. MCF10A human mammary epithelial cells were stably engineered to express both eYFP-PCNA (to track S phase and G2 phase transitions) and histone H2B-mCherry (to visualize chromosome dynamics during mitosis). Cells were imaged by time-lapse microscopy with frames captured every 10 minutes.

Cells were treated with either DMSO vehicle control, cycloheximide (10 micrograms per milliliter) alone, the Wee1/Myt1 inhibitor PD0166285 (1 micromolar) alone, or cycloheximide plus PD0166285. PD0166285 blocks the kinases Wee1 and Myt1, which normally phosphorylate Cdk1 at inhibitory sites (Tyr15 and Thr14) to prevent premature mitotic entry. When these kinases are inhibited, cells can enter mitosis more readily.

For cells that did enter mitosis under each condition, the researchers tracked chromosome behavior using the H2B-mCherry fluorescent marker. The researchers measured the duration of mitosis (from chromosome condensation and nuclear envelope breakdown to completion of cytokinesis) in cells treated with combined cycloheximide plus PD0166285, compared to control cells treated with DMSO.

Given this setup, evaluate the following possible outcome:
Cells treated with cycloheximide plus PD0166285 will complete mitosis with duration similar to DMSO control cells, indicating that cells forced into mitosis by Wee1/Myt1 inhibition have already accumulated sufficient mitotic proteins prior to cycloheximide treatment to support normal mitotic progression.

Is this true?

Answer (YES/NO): NO